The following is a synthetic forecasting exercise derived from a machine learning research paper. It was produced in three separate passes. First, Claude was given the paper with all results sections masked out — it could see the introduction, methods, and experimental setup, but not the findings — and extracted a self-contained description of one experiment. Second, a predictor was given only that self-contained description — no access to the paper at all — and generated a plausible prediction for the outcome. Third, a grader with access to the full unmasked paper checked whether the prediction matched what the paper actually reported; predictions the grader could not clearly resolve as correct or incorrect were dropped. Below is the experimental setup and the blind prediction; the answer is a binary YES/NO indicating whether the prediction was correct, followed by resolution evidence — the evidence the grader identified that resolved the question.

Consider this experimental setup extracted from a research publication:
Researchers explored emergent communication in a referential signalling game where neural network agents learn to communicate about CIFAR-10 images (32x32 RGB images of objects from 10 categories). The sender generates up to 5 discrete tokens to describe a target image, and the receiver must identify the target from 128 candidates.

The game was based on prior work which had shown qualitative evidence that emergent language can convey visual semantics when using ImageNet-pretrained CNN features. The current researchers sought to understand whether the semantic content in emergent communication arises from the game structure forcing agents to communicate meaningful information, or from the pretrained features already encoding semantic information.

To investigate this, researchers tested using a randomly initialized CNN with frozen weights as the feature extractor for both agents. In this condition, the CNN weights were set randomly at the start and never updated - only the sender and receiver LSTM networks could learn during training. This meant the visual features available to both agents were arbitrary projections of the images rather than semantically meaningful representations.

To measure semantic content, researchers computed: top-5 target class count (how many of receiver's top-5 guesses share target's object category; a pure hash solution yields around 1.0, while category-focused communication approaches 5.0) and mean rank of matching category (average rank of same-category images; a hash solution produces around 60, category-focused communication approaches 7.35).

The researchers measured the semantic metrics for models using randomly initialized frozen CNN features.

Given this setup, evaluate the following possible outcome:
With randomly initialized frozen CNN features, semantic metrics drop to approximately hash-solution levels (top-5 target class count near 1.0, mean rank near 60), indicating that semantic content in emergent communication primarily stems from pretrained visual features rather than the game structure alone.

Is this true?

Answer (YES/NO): NO